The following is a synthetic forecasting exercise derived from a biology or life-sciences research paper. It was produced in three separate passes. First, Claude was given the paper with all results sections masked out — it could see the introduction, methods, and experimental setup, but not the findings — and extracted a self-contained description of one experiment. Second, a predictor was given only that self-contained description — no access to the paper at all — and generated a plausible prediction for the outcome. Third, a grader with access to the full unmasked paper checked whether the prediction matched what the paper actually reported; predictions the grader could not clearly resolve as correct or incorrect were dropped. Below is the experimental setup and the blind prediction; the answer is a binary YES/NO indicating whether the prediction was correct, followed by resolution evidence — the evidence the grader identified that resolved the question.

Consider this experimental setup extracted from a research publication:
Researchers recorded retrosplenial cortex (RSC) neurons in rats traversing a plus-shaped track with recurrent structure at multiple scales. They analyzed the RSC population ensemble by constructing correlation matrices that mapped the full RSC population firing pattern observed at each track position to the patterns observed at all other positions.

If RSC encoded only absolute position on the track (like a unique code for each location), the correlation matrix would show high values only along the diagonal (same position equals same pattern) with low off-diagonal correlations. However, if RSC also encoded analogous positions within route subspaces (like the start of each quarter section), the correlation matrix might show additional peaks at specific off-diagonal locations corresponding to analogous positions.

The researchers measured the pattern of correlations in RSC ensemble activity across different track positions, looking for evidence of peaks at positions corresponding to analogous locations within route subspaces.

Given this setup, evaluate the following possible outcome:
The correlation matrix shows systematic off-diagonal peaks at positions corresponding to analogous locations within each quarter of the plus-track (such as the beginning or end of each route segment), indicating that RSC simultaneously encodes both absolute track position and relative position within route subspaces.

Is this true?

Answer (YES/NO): YES